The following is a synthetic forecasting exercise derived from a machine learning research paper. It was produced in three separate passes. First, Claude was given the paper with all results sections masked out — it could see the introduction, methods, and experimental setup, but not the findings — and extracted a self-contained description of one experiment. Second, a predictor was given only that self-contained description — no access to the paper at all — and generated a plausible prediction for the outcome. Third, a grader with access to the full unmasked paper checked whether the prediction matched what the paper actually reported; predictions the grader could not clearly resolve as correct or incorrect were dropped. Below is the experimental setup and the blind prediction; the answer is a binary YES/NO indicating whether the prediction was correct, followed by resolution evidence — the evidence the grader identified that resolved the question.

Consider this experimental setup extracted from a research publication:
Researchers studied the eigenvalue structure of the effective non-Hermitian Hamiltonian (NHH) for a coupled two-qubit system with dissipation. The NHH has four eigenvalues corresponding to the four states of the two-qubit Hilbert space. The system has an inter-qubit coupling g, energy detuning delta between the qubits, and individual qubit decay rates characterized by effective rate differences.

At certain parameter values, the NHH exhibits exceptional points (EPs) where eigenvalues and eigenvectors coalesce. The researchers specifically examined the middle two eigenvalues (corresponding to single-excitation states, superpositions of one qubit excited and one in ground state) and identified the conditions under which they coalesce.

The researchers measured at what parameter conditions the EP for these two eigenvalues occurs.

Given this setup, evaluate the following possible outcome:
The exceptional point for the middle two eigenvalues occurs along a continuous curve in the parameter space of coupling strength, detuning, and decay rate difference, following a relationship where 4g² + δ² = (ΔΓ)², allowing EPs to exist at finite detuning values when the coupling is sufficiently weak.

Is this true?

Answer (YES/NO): NO